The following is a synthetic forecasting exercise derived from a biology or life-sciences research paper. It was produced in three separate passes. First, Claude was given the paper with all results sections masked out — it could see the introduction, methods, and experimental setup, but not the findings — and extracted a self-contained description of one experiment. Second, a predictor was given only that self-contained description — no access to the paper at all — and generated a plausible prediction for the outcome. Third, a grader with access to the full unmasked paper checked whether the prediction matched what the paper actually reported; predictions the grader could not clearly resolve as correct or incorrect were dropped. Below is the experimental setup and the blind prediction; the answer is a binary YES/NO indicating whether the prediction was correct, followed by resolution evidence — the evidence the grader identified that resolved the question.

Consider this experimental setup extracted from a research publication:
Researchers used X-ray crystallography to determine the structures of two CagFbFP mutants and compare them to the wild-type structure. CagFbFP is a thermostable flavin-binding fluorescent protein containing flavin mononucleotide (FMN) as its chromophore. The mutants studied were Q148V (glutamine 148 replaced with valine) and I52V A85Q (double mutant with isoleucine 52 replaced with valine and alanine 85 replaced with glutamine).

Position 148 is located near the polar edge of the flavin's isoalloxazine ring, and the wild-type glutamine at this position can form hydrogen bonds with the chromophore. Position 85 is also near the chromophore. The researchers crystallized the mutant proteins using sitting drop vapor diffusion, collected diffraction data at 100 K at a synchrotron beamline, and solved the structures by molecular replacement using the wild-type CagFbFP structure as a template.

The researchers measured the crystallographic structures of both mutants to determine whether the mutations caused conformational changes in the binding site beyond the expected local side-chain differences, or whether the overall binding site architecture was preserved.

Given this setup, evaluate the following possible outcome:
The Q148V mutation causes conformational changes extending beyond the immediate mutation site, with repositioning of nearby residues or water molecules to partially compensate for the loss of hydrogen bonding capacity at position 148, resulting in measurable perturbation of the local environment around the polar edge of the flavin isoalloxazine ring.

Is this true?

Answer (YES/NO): NO